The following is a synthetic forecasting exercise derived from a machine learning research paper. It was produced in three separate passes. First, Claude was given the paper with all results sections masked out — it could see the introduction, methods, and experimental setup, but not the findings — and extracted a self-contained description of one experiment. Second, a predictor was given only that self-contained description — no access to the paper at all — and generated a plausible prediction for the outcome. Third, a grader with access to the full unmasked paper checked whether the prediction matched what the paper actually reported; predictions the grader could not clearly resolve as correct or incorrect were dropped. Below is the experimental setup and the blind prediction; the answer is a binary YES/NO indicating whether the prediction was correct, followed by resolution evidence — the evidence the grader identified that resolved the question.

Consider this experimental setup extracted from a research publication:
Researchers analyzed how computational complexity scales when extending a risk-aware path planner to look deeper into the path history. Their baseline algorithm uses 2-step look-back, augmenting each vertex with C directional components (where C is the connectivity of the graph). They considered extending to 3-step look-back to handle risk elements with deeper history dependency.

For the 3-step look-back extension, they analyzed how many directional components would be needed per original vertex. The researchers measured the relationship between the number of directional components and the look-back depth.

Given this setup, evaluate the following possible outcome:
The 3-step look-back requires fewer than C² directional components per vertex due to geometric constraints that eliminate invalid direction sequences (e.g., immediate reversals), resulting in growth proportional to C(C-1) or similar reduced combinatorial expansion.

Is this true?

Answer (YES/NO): NO